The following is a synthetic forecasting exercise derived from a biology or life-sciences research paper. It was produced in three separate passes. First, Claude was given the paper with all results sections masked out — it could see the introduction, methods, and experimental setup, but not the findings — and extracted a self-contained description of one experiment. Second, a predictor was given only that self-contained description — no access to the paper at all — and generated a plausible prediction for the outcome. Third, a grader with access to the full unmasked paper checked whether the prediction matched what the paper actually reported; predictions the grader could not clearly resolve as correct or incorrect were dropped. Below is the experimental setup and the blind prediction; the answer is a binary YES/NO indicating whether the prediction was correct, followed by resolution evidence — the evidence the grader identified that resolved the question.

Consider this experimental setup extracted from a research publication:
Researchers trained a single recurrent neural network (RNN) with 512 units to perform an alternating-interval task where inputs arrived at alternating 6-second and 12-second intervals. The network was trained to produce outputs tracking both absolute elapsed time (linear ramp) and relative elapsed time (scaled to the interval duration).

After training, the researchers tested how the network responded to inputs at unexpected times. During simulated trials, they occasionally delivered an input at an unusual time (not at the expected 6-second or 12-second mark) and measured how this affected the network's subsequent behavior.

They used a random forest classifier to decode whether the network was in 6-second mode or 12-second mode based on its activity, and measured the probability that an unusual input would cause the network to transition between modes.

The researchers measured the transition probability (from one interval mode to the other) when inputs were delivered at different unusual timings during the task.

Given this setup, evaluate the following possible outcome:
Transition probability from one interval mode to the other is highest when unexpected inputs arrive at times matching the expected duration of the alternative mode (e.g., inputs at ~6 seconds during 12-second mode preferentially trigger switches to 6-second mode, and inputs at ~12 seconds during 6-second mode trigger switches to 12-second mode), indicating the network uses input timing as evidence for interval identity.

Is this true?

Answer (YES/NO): NO